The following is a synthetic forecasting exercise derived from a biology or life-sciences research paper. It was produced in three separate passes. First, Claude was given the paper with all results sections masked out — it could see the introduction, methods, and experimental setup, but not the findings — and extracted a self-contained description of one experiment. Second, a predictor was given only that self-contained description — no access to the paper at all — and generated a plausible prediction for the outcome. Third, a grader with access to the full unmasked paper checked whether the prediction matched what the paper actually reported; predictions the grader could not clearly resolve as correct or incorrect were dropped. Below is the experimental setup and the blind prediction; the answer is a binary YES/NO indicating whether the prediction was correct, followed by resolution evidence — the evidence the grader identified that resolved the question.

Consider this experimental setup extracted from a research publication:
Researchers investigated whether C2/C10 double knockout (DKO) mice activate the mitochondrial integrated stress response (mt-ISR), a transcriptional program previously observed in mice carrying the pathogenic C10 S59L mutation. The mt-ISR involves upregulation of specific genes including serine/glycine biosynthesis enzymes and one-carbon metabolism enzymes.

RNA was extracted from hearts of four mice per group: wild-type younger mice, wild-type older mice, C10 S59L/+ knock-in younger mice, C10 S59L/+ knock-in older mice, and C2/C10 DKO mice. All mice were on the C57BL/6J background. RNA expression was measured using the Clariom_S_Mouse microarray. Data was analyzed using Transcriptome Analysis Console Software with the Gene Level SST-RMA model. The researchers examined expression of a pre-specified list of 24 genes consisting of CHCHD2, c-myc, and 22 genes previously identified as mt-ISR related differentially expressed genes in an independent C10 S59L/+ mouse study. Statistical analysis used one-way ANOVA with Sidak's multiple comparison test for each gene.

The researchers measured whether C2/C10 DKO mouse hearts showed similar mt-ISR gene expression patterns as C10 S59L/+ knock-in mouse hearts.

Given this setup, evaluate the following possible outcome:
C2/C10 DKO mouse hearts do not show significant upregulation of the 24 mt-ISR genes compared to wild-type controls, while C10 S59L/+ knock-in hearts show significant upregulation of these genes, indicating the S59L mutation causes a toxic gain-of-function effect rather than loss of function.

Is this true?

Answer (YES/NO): NO